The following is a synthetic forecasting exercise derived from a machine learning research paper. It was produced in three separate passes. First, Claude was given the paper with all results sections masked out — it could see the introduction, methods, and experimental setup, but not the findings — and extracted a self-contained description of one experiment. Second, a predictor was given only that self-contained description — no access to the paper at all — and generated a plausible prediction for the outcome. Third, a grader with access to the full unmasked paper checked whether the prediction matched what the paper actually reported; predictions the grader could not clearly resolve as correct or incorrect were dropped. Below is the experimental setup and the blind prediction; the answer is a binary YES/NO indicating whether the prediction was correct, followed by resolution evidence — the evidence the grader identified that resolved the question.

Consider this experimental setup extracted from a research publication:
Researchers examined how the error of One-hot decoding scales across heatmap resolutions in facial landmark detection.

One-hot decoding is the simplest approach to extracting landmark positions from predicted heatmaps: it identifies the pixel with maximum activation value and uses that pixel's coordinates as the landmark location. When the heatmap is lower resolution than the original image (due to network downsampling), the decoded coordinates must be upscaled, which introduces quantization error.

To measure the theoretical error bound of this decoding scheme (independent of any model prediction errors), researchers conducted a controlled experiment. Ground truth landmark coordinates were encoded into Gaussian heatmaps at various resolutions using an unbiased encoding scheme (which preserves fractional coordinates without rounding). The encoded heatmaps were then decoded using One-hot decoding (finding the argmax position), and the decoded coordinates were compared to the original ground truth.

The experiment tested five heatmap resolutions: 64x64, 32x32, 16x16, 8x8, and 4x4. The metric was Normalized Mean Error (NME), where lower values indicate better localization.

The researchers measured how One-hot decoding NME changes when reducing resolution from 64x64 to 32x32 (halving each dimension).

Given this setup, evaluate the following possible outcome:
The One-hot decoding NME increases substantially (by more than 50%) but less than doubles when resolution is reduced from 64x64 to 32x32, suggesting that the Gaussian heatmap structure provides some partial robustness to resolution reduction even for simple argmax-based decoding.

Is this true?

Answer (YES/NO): NO